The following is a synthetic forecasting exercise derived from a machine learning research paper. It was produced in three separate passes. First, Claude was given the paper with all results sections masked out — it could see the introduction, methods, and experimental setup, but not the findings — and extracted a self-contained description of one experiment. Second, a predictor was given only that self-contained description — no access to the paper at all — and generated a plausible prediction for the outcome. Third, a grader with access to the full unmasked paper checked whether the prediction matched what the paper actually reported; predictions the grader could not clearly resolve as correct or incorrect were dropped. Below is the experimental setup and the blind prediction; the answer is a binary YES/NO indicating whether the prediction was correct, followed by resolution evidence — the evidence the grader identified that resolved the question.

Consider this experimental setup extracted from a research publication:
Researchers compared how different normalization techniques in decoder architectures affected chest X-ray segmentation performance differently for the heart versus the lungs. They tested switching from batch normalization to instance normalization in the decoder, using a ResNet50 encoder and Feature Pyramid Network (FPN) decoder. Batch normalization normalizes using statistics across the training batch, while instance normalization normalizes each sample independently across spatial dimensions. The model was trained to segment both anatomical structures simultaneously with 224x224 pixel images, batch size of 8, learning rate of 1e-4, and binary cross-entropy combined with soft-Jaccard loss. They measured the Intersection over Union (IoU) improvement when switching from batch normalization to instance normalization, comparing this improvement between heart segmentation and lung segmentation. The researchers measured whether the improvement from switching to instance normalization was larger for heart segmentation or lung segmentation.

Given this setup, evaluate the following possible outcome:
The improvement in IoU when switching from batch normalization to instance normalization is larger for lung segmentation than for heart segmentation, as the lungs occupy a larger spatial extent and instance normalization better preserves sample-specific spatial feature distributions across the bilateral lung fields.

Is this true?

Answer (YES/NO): NO